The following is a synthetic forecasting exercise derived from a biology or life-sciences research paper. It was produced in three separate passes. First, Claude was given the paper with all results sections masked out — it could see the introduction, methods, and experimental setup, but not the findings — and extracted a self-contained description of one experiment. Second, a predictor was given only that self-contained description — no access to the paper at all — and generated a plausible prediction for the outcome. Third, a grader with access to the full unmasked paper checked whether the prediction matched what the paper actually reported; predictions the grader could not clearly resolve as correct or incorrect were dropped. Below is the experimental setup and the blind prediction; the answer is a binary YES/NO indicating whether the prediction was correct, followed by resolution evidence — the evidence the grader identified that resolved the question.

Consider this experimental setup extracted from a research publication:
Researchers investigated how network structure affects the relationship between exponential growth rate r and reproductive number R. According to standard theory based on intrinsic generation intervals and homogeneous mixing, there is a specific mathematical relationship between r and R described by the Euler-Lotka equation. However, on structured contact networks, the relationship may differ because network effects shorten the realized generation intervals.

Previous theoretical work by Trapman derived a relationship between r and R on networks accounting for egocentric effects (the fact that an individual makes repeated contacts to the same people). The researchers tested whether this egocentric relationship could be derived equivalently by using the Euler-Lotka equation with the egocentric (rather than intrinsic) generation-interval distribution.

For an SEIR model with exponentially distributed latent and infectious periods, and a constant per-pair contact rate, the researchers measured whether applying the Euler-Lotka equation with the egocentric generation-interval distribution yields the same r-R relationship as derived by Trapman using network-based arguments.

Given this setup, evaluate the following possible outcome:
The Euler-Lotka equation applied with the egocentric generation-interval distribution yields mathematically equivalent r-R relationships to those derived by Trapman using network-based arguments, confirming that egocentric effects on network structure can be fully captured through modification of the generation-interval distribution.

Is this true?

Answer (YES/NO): YES